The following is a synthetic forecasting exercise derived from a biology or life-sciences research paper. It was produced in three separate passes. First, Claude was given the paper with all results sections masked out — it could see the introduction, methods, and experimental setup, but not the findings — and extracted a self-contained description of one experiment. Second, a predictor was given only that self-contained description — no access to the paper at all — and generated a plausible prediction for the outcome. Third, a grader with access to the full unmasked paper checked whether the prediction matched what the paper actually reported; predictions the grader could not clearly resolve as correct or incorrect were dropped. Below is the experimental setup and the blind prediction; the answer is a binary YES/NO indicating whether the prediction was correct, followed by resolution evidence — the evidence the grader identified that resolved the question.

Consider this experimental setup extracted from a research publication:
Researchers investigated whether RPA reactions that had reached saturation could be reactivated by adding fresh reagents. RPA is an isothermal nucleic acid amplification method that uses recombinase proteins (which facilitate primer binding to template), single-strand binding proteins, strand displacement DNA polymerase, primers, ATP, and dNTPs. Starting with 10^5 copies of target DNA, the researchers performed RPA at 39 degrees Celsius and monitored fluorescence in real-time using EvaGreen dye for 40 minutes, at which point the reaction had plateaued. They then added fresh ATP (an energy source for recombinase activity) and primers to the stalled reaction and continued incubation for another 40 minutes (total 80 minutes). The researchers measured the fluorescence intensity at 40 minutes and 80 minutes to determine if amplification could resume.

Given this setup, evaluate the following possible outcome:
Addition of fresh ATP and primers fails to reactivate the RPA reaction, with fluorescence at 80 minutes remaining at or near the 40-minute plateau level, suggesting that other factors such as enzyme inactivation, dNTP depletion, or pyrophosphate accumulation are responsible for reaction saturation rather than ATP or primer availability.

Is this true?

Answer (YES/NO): NO